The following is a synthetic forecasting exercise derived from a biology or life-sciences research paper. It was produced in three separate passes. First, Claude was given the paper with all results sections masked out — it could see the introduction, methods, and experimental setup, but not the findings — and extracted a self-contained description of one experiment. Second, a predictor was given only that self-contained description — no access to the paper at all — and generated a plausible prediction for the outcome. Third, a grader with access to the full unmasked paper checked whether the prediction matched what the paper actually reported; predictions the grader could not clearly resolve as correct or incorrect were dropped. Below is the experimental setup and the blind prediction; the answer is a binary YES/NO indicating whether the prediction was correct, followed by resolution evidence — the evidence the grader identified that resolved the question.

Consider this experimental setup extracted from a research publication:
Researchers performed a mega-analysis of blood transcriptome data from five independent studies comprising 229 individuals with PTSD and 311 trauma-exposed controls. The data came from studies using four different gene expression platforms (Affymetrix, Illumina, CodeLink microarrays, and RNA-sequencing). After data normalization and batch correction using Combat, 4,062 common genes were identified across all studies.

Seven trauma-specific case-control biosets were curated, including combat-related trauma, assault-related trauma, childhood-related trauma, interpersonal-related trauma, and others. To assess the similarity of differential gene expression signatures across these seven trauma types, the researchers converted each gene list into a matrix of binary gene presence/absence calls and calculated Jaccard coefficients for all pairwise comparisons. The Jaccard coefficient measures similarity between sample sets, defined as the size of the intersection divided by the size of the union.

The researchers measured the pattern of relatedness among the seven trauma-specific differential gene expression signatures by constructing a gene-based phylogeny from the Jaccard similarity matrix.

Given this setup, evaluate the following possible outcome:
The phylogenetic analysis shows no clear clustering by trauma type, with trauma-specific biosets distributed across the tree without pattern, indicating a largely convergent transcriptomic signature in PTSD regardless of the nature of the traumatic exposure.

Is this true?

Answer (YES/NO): NO